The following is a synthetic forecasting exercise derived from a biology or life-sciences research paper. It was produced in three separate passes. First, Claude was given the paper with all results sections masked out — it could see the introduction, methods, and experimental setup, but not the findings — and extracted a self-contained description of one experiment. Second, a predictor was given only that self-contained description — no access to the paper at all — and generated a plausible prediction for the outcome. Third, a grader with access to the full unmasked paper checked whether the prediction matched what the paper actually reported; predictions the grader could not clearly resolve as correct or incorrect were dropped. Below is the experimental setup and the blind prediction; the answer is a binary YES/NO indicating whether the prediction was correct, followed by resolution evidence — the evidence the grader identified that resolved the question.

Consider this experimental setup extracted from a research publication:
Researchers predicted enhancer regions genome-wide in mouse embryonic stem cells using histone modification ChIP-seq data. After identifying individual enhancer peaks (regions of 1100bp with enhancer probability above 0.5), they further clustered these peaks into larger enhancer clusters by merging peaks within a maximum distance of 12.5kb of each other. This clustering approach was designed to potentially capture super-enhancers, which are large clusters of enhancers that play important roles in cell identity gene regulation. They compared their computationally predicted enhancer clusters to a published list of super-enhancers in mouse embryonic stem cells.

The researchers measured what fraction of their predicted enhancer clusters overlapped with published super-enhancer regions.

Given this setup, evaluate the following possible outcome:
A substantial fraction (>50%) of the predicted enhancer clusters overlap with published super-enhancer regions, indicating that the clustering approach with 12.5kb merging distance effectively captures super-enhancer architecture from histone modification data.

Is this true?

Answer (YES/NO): NO